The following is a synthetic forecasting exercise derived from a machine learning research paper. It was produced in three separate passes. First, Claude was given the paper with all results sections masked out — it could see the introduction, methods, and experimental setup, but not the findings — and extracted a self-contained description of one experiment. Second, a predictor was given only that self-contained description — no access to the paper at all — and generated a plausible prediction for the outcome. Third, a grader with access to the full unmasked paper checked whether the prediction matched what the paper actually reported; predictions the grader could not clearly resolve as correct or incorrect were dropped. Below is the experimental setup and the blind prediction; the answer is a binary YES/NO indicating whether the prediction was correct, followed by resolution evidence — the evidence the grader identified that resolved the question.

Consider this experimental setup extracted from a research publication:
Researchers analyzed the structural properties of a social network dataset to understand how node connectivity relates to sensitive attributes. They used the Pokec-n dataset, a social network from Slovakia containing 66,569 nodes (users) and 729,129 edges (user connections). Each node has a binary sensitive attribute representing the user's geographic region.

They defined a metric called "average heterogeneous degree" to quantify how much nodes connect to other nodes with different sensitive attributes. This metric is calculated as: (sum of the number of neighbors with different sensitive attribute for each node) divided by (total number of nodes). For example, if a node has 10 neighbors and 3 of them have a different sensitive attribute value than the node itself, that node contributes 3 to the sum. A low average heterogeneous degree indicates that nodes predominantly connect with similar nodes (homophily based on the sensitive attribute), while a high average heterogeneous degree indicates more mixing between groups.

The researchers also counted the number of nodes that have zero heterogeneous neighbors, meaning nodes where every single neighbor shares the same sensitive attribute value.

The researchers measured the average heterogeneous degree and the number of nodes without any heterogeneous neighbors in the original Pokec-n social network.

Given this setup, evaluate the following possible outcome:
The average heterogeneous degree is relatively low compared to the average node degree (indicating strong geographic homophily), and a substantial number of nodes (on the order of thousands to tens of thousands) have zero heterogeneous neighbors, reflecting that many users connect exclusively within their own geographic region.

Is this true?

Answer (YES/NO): YES